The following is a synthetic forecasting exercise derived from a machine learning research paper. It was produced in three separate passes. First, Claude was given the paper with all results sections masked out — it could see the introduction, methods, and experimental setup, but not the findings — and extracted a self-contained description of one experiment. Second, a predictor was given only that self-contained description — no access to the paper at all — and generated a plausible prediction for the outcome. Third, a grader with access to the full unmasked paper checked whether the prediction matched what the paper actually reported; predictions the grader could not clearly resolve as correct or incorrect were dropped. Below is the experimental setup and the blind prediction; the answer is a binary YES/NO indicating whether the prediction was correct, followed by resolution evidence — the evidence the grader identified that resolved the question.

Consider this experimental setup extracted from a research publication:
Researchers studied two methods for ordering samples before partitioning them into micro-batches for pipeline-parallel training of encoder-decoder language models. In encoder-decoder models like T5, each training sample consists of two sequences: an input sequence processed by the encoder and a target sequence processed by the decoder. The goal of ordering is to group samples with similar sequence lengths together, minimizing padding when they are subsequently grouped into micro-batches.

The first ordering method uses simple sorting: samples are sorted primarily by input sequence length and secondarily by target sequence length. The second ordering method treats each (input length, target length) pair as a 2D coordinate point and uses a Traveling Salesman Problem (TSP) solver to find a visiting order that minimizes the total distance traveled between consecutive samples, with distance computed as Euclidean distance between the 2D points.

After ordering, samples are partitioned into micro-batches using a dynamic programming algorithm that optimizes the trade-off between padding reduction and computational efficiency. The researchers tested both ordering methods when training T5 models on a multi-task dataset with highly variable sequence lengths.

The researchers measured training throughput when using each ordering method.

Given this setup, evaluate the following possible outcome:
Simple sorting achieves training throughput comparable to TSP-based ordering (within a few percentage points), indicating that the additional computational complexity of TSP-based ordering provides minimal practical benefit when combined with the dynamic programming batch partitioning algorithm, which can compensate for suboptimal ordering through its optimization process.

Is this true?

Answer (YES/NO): YES